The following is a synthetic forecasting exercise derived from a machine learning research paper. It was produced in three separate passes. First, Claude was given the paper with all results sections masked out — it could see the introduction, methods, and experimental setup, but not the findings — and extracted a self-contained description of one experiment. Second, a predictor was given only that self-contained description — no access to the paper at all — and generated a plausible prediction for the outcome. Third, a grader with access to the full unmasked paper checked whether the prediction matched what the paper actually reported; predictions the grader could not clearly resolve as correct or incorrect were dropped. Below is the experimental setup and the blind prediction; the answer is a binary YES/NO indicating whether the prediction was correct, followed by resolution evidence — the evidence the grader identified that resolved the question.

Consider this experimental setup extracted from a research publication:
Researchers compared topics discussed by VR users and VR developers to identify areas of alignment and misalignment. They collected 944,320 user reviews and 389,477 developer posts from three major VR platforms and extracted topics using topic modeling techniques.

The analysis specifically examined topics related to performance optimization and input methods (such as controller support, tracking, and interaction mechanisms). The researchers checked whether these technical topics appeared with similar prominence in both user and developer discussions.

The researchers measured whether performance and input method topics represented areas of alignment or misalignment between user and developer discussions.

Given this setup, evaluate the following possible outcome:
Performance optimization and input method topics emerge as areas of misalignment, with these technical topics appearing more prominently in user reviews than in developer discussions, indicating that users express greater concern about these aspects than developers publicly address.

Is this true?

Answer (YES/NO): NO